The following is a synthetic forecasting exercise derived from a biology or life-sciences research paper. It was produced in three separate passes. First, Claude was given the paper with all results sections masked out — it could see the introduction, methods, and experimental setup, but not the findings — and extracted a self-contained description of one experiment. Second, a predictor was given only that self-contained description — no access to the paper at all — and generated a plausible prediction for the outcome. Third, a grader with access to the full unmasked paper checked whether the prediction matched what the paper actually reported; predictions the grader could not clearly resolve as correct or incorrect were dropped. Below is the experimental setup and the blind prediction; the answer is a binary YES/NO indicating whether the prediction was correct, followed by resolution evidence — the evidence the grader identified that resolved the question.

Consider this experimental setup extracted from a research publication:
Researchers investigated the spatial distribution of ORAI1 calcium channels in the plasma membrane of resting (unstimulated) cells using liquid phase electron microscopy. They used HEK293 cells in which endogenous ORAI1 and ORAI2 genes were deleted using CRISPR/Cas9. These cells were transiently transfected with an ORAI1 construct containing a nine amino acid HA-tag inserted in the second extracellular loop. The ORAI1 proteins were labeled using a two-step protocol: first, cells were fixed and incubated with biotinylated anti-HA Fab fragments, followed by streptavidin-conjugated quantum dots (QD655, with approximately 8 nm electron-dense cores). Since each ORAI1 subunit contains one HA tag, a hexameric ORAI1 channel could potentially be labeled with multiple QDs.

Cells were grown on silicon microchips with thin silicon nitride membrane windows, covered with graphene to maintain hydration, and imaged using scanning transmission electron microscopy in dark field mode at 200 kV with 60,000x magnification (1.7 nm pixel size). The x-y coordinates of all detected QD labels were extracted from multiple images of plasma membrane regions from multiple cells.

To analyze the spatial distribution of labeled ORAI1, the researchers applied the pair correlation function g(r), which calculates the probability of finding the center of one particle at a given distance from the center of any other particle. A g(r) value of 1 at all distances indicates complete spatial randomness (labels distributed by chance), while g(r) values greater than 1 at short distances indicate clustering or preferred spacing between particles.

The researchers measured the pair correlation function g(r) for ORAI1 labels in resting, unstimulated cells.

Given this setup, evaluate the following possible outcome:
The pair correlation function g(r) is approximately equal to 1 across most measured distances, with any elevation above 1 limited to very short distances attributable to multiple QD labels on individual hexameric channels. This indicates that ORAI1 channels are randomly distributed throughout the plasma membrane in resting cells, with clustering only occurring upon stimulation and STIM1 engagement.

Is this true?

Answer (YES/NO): NO